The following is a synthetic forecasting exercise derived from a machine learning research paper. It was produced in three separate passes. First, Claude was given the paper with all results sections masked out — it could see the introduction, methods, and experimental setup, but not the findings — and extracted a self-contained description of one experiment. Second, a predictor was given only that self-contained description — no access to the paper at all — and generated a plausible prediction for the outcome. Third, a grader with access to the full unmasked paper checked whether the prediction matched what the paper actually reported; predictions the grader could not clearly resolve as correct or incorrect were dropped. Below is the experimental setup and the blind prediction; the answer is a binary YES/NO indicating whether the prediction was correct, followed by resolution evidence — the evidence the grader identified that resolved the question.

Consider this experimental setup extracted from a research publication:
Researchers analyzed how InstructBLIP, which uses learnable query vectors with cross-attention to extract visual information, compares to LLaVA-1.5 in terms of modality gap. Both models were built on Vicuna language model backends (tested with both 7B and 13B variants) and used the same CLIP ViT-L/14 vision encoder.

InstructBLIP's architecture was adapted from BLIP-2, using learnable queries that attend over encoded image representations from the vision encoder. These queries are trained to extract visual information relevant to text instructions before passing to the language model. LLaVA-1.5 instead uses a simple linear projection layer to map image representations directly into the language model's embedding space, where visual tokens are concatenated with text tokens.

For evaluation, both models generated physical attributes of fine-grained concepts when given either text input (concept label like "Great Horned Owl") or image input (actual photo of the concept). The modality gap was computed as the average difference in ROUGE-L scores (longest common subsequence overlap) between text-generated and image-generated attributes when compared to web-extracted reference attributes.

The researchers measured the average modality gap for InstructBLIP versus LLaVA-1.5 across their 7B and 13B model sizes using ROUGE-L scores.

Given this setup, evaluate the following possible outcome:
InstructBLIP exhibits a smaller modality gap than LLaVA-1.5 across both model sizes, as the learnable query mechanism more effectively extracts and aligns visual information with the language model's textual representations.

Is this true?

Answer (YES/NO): NO